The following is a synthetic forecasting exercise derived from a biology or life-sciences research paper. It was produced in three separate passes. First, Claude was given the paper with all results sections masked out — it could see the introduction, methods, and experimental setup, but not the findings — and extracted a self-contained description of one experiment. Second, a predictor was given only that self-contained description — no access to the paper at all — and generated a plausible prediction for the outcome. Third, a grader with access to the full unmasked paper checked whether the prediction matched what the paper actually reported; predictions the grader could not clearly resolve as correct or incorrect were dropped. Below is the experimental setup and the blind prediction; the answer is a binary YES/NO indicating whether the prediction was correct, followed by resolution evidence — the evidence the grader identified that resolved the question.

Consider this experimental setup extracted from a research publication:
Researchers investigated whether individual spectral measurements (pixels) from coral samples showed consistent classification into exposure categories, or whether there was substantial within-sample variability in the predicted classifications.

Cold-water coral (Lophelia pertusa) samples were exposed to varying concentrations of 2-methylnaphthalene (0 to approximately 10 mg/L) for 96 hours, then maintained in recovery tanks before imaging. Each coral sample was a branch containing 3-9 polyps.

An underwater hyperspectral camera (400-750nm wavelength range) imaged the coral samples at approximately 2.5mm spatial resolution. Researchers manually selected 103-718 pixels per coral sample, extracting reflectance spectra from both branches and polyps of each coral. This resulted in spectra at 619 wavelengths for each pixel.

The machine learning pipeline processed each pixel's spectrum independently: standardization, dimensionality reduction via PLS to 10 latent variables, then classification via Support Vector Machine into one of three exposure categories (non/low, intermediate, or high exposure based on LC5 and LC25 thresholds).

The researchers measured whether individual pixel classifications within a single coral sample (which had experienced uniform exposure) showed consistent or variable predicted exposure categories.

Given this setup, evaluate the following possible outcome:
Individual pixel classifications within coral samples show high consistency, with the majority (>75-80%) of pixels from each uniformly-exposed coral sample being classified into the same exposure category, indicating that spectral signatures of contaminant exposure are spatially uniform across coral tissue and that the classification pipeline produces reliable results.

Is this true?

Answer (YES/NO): YES